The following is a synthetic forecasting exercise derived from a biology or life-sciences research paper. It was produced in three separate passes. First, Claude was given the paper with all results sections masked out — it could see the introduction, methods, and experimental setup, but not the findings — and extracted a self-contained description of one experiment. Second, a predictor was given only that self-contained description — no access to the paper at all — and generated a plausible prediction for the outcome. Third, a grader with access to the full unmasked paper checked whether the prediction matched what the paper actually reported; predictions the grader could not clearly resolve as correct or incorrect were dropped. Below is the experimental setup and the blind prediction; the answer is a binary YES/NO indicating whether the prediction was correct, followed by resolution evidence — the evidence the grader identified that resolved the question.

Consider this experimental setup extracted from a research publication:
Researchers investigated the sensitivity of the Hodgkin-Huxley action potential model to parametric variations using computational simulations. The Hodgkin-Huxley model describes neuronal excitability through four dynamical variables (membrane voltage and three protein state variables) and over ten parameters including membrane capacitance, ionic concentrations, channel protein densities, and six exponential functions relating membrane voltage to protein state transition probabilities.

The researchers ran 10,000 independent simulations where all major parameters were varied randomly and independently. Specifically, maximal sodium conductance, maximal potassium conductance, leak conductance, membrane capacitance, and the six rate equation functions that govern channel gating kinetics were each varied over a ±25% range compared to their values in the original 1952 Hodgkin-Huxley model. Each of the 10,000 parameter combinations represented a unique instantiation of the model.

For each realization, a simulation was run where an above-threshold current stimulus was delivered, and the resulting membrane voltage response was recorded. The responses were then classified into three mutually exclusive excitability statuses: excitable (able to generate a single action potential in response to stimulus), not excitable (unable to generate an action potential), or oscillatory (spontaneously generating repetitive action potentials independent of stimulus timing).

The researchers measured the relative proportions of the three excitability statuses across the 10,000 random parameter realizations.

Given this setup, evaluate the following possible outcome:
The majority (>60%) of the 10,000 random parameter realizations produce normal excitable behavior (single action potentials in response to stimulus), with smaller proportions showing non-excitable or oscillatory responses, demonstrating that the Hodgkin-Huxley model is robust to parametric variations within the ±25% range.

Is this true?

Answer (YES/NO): NO